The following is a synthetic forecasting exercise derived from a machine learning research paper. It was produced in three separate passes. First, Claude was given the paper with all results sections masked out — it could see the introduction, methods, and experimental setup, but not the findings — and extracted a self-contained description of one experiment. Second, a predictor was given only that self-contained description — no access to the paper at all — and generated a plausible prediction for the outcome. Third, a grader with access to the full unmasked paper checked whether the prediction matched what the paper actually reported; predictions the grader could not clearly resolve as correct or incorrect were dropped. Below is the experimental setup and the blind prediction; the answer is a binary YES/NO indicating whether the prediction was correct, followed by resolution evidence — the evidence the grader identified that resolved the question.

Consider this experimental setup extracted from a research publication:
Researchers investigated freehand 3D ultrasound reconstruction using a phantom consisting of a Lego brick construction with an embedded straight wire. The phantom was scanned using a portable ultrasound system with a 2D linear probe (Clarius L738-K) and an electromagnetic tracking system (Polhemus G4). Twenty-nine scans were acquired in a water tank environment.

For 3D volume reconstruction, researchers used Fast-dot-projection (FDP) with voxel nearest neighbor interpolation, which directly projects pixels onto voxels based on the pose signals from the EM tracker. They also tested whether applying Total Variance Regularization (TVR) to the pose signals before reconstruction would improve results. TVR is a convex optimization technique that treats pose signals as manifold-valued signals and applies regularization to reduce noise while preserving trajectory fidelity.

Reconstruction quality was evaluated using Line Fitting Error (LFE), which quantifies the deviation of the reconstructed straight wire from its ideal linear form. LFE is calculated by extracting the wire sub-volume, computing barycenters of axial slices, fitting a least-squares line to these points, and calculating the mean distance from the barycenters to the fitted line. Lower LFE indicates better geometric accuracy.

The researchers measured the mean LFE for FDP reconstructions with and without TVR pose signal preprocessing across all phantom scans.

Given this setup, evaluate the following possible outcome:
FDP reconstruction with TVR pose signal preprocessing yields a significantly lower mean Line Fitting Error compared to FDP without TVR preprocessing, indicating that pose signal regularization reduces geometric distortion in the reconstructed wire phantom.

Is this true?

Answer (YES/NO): NO